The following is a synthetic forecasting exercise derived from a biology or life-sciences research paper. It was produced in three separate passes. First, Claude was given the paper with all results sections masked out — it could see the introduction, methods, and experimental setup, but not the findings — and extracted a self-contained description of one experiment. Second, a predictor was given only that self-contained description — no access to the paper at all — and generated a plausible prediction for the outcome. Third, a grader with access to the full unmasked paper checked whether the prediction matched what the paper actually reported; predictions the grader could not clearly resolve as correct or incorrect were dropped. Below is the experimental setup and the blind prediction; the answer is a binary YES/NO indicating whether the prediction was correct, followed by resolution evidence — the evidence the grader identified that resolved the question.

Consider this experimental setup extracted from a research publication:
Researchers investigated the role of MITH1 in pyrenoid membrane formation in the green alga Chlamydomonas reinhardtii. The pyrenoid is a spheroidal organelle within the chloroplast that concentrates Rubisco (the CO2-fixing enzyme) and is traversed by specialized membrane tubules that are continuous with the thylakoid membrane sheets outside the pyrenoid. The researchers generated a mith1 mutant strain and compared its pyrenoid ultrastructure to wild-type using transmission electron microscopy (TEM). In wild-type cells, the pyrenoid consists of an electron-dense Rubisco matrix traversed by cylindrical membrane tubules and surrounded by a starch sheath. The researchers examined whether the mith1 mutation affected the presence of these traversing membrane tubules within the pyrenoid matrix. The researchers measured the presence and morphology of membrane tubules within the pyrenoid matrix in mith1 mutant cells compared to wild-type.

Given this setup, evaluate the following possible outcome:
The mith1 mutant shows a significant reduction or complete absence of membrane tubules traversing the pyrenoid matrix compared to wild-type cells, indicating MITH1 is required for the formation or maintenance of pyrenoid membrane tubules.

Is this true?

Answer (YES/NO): YES